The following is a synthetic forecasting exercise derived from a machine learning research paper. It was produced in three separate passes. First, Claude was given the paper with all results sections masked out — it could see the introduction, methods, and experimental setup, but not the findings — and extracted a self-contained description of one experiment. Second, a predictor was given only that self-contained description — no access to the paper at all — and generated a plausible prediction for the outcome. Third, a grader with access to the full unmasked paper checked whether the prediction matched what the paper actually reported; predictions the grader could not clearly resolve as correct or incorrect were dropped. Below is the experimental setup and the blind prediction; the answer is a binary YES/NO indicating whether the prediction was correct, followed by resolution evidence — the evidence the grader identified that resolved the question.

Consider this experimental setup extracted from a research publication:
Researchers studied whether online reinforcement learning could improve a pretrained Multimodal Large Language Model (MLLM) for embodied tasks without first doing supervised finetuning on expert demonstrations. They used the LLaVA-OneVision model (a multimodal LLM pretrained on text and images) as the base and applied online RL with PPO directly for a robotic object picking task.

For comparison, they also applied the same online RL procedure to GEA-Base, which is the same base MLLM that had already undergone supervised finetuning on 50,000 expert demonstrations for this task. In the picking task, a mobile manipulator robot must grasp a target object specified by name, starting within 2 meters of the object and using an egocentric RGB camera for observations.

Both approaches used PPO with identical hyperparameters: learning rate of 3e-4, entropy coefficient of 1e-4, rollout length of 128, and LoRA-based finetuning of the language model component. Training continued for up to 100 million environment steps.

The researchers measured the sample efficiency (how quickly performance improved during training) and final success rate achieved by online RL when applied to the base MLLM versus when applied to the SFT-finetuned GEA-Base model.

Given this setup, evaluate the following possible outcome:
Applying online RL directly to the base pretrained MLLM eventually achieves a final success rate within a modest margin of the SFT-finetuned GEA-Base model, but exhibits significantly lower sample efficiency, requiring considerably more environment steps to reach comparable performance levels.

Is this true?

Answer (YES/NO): NO